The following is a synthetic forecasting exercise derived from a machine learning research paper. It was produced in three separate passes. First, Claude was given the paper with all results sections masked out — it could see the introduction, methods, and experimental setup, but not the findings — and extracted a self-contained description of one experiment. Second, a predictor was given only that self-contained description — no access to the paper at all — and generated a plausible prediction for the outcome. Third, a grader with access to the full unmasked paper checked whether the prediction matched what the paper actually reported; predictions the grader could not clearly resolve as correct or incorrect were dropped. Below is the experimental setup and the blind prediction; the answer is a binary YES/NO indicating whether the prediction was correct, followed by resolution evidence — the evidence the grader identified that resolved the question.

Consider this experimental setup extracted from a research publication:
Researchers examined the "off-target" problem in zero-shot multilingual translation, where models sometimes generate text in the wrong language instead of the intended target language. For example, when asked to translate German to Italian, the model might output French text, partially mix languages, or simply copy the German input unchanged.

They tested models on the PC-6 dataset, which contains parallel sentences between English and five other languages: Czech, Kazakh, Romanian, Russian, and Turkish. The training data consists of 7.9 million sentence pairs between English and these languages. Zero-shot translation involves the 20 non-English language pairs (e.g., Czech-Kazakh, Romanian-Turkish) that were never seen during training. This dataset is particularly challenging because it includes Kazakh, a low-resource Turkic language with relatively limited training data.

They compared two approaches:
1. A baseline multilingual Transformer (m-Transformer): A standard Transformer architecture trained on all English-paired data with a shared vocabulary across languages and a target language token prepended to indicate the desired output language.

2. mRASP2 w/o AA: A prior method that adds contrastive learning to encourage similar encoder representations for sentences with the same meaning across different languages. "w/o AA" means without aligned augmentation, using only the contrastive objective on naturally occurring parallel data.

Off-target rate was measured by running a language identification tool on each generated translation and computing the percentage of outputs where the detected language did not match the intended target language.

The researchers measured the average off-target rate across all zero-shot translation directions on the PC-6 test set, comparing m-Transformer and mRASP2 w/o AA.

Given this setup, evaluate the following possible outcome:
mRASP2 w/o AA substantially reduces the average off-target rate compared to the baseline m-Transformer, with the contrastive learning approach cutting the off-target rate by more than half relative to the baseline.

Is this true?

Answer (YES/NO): YES